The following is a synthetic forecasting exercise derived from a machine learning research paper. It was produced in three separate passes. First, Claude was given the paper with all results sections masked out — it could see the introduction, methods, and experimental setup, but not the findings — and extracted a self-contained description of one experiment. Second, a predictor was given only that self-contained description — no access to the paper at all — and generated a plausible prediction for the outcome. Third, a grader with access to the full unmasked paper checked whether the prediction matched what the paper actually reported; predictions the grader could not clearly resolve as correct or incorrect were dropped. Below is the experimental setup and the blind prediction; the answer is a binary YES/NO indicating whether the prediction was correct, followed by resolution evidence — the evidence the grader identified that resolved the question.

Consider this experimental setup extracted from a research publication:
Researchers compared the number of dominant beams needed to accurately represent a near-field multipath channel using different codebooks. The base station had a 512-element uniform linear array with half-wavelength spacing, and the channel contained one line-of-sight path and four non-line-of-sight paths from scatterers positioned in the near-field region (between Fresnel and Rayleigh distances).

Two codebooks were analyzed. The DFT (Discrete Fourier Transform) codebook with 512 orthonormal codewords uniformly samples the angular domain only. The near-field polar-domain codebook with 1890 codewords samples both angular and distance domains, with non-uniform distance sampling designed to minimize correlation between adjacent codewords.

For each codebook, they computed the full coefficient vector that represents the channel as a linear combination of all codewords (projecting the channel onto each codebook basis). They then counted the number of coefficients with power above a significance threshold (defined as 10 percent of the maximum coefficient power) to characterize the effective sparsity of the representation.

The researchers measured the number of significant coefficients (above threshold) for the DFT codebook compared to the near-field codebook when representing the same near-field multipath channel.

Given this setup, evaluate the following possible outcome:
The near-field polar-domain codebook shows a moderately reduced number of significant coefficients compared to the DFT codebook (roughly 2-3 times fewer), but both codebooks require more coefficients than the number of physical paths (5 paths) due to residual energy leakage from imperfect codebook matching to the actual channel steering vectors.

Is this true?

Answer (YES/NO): NO